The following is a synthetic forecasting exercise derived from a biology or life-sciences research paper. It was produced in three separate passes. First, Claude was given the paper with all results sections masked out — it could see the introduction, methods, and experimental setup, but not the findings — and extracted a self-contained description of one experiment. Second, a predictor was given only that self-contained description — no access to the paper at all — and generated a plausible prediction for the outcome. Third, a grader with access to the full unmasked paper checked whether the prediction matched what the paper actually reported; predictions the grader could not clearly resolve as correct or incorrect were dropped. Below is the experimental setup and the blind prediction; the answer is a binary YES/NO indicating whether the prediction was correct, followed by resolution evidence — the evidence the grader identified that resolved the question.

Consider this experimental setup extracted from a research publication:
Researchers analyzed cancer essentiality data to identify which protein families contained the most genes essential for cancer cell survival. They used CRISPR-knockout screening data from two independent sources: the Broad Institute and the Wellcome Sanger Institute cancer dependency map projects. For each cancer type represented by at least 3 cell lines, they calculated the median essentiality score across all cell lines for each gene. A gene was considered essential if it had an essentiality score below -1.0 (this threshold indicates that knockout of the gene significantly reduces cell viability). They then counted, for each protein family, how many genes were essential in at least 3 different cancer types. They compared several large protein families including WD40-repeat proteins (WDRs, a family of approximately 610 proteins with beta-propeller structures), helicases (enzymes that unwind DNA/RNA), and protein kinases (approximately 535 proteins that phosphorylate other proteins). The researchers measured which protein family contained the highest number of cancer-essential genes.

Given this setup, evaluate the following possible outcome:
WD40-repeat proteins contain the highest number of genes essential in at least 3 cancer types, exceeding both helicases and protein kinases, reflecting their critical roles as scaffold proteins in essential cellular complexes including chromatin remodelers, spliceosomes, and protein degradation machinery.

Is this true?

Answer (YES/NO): YES